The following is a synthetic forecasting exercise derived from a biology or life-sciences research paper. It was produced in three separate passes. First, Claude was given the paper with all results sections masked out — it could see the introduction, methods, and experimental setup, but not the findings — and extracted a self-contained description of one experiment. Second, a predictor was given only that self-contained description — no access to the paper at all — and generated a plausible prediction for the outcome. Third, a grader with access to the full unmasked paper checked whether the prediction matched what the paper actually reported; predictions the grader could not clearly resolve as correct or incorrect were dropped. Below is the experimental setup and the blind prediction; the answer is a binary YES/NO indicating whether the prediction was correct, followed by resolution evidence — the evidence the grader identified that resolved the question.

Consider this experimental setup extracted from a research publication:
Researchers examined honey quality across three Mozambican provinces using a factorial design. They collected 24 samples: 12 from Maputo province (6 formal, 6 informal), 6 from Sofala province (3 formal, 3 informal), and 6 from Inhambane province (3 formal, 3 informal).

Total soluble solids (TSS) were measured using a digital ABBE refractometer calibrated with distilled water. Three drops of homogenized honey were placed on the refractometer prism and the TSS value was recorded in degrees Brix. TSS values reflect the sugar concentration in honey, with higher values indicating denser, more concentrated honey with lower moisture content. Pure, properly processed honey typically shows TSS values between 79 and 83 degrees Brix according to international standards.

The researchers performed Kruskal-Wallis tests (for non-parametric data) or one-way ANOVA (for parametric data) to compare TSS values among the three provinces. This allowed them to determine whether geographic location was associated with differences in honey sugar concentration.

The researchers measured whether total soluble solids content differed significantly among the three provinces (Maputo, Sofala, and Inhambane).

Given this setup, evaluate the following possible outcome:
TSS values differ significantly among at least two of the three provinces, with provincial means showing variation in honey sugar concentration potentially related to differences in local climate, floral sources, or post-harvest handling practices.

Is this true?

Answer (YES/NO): NO